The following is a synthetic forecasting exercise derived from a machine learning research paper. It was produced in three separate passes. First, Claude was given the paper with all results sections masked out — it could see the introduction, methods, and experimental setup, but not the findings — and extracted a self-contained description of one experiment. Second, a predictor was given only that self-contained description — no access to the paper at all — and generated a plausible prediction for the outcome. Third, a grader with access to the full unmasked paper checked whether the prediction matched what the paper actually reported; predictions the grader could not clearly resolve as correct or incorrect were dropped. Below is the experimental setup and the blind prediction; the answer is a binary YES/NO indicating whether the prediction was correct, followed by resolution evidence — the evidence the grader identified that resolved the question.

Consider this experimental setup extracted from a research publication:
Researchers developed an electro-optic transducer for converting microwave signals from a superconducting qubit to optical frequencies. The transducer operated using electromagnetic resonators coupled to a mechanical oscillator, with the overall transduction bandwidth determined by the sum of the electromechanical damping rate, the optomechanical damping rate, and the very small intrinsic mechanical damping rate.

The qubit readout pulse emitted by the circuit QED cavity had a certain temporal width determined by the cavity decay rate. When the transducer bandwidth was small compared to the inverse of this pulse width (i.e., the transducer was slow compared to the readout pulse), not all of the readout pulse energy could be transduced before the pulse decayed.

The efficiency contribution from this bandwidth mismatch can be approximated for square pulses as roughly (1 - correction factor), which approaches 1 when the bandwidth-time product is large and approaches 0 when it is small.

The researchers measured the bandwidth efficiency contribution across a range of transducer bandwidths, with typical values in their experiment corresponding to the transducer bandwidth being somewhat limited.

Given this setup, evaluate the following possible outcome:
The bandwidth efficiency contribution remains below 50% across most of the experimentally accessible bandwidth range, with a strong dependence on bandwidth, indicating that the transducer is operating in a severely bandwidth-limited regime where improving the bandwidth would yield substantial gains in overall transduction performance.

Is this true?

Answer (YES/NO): YES